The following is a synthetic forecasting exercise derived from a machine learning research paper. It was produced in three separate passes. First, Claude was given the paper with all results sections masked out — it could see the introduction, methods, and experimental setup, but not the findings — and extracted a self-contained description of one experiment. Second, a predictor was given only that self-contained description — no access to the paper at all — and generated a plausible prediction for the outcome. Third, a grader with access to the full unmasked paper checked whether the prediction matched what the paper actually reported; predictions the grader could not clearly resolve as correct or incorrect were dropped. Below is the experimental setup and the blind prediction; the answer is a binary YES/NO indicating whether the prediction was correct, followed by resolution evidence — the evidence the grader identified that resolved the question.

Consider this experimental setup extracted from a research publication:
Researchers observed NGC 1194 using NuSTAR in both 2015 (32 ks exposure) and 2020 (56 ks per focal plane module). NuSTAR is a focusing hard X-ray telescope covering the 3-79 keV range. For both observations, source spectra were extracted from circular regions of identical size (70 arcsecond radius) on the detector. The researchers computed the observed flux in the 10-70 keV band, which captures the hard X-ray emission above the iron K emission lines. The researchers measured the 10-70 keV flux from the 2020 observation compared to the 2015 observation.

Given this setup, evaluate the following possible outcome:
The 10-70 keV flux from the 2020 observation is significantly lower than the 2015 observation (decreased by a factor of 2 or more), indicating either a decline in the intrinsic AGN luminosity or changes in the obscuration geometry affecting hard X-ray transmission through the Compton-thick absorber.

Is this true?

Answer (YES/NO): NO